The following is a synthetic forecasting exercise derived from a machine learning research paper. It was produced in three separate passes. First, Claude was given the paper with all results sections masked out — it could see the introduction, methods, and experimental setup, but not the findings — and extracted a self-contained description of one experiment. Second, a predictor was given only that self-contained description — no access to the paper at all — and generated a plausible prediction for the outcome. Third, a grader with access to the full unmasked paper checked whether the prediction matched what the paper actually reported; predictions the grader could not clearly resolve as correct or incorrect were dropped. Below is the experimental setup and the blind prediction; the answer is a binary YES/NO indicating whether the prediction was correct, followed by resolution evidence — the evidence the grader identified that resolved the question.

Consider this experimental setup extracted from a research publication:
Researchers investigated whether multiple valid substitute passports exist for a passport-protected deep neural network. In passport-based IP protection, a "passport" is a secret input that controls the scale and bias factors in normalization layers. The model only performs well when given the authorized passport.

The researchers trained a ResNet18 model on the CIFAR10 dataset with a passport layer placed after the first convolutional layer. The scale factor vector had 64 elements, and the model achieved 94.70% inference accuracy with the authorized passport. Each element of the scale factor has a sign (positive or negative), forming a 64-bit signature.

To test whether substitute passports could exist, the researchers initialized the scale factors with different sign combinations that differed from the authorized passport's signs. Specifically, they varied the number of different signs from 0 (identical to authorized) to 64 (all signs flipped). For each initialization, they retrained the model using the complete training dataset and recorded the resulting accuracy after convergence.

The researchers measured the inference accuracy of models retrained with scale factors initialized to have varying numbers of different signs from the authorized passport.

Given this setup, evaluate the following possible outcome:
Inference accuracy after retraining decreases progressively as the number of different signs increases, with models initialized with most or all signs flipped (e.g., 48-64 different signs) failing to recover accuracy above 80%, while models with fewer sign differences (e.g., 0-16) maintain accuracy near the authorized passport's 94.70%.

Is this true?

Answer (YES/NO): NO